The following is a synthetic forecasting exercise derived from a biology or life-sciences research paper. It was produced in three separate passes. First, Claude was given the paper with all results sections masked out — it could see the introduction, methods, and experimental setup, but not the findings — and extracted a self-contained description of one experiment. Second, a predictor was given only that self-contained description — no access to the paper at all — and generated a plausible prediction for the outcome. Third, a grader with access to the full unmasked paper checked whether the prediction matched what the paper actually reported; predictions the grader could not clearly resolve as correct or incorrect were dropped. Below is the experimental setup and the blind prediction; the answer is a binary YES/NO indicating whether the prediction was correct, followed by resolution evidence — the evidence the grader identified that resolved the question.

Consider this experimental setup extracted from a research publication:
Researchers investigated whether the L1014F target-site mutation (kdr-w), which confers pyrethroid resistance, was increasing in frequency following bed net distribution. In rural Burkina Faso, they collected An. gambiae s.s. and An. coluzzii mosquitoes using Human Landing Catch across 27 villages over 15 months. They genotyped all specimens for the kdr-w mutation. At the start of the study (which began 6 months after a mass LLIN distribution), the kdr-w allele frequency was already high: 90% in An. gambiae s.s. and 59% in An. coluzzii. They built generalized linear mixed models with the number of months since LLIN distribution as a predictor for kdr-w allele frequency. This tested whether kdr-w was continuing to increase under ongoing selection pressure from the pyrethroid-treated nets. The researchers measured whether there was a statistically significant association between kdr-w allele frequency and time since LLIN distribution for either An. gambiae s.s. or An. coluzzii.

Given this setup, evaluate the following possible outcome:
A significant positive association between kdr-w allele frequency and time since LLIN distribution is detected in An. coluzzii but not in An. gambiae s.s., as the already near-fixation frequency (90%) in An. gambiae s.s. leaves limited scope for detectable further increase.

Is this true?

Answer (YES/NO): NO